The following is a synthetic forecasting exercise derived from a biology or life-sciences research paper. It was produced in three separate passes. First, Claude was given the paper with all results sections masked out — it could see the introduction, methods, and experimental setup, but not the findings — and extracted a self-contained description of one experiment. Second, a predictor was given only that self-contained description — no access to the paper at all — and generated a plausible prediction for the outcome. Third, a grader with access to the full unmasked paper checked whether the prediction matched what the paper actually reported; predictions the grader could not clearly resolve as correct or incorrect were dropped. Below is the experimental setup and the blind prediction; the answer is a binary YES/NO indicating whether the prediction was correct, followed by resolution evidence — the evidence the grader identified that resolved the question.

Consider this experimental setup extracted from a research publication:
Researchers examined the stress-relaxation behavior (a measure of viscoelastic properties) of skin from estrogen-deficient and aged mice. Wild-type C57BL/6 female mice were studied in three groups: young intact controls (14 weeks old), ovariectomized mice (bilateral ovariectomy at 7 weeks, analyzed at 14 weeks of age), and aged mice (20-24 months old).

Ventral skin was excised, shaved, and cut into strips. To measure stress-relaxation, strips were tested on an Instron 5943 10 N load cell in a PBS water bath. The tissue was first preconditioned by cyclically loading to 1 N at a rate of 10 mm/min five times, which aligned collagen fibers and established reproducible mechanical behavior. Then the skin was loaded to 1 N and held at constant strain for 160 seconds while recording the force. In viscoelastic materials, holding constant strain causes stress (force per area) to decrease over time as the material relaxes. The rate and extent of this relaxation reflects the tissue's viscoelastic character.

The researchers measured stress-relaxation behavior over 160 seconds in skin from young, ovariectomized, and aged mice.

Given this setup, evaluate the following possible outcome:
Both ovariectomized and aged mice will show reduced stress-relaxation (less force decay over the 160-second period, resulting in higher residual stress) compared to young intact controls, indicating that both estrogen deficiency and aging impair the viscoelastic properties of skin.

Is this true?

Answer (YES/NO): NO